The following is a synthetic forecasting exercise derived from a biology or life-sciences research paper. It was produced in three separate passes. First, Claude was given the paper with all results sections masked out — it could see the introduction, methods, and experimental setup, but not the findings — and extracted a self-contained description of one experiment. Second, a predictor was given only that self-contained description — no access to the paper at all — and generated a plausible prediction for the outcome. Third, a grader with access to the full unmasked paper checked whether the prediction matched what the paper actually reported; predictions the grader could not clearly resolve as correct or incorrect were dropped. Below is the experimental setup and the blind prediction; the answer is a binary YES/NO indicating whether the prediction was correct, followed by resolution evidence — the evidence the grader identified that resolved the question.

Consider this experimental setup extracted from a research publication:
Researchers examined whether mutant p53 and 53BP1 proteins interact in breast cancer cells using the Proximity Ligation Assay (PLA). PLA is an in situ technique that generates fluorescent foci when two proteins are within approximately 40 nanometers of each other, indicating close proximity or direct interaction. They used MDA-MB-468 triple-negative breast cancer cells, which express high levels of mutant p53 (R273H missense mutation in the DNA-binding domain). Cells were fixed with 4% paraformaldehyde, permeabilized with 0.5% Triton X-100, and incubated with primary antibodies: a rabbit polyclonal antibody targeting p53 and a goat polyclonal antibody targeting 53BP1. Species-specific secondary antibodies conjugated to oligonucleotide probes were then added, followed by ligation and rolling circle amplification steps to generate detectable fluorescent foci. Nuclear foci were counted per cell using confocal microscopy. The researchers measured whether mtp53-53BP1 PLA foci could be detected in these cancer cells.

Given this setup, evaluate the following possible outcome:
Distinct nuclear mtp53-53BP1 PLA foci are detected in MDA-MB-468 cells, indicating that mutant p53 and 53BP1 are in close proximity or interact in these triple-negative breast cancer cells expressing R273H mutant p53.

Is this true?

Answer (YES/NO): YES